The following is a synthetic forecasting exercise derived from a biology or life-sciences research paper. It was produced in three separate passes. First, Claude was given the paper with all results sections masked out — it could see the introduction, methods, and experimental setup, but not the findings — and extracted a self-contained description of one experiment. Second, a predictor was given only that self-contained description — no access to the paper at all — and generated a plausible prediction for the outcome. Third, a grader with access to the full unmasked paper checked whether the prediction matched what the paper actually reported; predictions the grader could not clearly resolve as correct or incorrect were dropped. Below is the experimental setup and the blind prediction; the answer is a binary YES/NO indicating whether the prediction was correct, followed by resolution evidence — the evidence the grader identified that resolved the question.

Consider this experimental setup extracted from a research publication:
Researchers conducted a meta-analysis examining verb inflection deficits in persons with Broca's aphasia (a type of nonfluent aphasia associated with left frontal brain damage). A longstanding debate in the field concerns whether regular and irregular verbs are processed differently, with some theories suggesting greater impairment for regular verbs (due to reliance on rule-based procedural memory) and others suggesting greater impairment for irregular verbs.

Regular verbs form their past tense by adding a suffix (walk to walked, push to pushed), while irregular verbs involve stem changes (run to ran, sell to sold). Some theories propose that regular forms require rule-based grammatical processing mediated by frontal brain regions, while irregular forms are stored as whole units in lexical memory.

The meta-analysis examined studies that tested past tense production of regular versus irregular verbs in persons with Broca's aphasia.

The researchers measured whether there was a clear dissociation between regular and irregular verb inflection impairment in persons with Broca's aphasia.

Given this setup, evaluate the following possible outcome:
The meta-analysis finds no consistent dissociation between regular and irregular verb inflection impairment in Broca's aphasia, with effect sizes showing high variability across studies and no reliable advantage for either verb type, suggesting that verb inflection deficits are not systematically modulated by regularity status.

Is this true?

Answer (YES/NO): YES